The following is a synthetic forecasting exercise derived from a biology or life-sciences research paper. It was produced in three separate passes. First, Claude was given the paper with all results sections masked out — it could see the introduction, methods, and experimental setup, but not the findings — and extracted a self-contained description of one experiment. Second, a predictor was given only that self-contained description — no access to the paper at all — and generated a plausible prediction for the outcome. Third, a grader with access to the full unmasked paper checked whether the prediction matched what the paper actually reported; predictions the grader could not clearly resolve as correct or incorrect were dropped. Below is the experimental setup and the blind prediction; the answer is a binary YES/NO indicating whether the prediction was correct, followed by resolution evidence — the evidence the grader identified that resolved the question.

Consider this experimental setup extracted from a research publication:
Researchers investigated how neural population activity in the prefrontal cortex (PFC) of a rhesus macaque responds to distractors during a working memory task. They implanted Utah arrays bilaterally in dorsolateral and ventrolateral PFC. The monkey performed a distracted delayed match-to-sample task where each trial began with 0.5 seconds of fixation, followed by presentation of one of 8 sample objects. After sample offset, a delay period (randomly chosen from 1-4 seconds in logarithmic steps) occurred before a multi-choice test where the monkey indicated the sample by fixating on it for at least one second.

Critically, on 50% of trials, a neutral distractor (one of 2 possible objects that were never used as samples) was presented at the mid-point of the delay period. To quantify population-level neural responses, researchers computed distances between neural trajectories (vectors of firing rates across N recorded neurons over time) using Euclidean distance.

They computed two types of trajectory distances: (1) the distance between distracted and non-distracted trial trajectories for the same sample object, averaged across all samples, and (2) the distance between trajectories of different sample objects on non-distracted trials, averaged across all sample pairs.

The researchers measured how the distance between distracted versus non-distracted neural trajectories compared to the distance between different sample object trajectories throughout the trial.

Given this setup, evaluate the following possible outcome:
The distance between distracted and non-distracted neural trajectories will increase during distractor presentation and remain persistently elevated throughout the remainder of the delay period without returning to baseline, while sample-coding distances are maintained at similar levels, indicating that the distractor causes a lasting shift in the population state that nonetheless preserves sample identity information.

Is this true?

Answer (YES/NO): NO